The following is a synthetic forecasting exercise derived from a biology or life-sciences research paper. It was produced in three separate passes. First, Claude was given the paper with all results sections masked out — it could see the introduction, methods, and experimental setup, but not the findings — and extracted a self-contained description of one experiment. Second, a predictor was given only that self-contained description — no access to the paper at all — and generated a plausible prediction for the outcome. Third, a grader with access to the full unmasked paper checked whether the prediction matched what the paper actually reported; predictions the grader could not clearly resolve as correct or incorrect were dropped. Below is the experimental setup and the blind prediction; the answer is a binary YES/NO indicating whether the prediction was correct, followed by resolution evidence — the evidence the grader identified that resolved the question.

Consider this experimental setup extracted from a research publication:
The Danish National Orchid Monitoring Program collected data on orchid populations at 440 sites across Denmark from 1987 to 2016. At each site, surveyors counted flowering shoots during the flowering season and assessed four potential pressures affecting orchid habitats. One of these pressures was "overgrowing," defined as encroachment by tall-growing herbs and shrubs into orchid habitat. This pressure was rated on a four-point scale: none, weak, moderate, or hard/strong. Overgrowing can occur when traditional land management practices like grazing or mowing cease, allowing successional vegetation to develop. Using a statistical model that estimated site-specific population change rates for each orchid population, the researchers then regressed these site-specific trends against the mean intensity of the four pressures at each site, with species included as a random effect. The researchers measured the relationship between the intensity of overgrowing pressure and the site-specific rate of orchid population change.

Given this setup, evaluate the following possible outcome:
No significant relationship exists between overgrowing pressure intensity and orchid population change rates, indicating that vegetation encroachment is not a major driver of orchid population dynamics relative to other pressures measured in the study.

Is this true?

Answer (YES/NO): NO